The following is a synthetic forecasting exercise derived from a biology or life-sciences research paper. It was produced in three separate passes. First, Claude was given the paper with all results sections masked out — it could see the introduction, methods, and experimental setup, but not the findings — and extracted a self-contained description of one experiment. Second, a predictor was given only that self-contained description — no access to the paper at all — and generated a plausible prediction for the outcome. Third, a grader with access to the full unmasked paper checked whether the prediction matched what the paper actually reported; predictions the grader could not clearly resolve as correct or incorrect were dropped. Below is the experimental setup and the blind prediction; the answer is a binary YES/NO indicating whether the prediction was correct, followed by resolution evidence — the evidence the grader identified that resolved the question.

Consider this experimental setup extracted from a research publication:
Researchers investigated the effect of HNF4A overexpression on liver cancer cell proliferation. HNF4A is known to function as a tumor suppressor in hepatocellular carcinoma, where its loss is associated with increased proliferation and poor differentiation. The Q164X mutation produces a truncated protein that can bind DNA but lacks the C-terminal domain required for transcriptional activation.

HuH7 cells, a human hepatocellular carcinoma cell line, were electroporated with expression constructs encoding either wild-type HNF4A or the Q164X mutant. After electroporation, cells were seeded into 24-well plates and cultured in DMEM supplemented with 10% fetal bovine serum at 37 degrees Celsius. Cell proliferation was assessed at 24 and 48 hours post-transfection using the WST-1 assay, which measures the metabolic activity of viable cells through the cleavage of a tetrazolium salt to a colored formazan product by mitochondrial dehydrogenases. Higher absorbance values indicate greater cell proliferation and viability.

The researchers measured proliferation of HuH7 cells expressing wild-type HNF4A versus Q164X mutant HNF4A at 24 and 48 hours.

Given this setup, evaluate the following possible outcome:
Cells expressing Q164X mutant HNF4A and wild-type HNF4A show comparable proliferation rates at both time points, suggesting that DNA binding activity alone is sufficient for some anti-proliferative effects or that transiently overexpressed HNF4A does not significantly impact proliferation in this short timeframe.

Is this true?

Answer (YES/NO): NO